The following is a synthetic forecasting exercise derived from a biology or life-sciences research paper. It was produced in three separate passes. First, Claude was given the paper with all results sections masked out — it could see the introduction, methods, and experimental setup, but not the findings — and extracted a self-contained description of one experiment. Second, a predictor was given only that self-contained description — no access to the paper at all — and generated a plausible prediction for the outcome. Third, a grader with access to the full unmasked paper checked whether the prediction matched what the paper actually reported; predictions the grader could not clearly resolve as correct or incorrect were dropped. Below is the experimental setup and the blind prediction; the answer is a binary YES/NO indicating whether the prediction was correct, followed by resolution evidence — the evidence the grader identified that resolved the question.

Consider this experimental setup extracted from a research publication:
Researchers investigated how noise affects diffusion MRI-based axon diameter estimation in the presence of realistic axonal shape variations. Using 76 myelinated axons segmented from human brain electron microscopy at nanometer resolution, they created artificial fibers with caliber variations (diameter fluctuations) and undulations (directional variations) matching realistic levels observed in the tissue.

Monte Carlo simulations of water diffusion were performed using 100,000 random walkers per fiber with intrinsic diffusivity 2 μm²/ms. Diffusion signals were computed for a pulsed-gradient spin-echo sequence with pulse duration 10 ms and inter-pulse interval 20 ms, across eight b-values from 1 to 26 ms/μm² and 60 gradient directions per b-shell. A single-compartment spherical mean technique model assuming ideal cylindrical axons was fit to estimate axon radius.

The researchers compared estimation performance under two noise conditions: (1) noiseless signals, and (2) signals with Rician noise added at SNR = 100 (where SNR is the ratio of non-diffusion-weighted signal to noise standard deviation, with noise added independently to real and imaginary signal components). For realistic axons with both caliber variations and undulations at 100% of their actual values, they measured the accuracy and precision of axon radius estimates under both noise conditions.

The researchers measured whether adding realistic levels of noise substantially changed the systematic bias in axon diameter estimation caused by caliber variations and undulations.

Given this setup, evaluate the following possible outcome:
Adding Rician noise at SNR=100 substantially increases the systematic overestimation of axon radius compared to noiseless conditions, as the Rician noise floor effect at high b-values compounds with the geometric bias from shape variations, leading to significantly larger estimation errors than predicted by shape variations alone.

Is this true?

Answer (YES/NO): NO